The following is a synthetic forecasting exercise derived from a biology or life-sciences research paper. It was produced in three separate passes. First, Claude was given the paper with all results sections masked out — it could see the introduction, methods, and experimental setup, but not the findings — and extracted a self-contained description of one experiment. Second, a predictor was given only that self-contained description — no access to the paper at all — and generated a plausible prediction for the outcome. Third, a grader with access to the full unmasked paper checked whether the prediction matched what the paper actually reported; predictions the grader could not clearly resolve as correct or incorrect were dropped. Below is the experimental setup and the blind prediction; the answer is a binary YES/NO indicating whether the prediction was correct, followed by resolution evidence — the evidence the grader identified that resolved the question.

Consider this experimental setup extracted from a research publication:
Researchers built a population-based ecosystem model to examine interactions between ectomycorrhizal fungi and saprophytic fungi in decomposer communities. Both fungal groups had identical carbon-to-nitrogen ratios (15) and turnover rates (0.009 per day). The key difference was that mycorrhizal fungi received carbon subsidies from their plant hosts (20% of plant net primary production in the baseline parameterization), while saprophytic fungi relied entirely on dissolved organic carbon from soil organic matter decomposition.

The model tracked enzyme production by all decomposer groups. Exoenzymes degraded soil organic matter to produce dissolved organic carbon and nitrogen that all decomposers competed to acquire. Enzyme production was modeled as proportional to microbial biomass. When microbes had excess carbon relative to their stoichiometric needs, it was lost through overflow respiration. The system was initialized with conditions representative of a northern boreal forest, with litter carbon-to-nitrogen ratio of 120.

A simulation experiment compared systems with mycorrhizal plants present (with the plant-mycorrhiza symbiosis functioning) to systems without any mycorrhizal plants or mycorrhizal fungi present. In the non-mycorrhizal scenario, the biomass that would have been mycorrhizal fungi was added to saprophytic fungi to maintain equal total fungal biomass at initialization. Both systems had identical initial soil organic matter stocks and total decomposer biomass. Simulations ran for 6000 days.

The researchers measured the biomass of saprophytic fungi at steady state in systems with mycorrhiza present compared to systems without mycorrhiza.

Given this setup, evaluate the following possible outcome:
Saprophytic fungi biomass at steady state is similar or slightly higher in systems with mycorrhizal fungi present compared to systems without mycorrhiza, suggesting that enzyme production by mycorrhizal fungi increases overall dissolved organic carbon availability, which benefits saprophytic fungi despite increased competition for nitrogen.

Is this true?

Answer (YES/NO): NO